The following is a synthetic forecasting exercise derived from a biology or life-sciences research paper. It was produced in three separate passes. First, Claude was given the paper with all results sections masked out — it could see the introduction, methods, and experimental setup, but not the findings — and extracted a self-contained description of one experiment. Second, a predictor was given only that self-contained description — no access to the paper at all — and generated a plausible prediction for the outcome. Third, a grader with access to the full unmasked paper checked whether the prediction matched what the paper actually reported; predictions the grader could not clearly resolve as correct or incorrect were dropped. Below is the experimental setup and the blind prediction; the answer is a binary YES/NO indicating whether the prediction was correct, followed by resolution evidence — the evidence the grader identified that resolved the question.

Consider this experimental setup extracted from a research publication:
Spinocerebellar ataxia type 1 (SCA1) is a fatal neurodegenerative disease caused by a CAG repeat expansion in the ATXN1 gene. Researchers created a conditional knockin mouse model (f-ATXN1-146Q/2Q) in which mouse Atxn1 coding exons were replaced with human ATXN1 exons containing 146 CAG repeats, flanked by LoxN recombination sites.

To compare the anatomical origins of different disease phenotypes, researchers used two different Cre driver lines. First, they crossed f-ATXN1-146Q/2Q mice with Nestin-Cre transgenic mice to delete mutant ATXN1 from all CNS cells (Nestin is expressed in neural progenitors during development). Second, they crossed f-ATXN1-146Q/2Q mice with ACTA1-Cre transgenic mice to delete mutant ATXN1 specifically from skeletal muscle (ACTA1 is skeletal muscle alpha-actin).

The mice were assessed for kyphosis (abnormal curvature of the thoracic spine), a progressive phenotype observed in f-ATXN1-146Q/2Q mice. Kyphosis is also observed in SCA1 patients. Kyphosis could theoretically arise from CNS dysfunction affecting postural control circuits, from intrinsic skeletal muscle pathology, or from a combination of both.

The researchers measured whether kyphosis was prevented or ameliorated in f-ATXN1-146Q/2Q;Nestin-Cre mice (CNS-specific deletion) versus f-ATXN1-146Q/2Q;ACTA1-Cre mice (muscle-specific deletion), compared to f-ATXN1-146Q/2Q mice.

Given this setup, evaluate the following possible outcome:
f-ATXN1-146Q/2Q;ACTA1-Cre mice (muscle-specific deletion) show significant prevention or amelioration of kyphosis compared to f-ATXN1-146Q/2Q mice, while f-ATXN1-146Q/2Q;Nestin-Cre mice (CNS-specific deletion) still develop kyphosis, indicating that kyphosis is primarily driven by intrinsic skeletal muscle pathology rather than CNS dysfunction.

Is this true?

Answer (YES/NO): YES